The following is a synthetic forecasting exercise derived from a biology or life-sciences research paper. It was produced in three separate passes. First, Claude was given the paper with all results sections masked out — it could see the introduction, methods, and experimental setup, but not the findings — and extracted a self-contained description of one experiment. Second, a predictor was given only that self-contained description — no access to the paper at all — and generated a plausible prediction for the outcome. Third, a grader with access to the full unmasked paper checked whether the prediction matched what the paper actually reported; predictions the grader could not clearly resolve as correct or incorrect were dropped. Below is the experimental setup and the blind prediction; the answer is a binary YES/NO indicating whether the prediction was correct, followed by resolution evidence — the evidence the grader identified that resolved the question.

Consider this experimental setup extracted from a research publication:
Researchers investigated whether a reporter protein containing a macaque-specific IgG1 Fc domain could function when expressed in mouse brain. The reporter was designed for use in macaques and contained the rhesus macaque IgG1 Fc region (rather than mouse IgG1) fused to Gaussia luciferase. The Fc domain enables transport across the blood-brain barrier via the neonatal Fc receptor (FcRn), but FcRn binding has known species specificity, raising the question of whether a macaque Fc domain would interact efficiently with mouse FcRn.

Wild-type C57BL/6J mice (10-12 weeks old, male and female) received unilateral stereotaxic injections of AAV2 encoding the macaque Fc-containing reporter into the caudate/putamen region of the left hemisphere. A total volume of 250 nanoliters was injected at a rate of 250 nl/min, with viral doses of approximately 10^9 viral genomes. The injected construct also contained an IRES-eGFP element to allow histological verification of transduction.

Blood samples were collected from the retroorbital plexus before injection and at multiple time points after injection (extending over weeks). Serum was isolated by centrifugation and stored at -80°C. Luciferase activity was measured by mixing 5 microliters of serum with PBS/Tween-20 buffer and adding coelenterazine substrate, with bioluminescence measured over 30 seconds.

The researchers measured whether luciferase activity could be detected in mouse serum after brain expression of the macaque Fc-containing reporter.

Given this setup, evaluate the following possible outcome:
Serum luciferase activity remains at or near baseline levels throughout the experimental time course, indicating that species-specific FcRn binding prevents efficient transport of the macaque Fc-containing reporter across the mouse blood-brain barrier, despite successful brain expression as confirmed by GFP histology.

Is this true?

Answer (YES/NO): NO